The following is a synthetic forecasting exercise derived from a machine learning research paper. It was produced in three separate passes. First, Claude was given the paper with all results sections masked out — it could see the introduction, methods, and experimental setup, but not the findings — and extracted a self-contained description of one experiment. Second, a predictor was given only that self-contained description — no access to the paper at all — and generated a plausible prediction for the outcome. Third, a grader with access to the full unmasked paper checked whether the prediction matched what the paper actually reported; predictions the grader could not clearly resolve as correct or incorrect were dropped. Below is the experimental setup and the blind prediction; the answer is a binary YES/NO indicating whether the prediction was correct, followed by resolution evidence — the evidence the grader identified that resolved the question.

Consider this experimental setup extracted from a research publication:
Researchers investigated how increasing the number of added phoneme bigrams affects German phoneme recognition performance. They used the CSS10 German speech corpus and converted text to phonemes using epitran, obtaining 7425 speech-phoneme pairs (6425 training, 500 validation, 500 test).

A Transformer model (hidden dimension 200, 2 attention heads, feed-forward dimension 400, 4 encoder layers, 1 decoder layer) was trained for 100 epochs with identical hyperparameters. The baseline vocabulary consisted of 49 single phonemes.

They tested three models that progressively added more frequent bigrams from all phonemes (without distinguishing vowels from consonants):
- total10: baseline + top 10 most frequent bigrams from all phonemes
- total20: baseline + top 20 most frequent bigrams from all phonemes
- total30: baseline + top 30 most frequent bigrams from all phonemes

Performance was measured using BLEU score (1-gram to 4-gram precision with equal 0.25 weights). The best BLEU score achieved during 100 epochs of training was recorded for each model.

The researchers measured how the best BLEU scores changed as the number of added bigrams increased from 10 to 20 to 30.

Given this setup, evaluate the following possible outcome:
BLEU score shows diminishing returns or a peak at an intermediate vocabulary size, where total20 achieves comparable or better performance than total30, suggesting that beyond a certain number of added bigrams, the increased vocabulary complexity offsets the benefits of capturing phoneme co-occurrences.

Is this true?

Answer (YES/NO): YES